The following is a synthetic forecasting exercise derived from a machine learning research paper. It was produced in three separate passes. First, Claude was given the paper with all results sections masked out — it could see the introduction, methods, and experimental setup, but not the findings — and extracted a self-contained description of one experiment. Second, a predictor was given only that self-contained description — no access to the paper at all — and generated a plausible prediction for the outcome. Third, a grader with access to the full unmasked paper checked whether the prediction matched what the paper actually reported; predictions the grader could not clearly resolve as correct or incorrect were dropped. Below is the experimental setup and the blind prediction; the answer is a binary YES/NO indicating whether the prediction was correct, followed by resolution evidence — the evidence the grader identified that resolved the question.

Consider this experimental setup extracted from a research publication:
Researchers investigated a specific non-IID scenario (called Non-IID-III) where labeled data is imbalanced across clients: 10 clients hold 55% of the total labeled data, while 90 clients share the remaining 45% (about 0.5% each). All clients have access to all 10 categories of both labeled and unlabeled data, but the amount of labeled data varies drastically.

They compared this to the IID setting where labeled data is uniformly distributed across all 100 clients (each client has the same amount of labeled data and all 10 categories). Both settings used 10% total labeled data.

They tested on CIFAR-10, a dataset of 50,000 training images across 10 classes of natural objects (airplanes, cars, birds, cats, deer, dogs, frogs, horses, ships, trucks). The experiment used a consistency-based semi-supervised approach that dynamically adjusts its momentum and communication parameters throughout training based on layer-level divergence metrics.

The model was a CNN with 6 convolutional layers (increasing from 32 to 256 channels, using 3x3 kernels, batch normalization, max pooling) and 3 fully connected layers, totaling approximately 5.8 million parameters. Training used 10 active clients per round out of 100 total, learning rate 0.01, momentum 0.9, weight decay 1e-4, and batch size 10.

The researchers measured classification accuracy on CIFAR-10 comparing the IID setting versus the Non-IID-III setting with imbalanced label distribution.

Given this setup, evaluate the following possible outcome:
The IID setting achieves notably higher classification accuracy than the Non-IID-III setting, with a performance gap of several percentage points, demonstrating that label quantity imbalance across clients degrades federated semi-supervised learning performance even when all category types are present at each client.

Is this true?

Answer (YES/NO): YES